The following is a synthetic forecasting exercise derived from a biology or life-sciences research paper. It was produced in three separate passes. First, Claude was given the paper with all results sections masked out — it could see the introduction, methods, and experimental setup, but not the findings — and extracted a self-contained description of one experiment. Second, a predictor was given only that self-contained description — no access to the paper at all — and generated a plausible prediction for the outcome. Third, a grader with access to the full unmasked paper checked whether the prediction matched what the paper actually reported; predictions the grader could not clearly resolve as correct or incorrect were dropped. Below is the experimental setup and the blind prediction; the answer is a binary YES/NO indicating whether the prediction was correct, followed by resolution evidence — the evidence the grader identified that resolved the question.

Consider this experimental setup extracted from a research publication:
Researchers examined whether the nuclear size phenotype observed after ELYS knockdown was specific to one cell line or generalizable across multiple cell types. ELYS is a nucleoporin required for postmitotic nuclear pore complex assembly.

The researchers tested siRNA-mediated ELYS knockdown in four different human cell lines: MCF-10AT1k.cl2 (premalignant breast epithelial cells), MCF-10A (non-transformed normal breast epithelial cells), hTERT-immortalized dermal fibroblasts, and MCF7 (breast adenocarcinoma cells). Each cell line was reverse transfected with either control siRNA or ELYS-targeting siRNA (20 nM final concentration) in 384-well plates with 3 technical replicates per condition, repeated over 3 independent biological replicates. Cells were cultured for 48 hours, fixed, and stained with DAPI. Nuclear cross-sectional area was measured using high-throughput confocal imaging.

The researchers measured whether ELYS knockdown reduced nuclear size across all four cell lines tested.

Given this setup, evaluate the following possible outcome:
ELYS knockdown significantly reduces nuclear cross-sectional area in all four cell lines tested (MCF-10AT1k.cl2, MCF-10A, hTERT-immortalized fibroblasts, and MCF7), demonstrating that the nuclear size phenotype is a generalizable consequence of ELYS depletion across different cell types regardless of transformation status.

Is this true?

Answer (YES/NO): NO